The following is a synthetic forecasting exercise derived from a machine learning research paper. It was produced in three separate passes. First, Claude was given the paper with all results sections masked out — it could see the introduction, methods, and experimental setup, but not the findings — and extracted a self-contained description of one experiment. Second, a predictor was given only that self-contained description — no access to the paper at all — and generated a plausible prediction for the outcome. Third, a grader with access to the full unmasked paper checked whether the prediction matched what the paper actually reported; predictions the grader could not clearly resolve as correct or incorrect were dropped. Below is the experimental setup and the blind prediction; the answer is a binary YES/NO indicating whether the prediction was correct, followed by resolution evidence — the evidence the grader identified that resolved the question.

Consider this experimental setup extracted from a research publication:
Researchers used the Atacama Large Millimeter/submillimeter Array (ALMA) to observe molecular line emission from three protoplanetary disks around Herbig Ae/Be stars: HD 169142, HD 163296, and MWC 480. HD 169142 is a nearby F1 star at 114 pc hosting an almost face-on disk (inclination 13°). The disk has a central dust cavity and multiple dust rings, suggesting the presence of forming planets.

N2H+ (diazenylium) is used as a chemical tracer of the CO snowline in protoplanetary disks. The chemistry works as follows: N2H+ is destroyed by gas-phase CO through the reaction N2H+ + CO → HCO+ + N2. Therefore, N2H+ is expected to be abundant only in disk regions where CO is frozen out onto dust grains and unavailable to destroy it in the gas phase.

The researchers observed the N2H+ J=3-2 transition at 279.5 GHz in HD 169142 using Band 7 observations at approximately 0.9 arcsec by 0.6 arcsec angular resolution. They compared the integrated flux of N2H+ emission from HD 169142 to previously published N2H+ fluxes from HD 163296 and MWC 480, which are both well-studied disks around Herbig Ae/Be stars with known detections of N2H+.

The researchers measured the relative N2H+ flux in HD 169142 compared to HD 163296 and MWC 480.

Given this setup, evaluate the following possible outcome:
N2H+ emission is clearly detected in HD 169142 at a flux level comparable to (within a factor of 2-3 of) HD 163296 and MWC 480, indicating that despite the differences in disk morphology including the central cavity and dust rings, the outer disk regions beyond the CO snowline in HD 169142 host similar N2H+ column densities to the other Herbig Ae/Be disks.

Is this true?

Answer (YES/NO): NO